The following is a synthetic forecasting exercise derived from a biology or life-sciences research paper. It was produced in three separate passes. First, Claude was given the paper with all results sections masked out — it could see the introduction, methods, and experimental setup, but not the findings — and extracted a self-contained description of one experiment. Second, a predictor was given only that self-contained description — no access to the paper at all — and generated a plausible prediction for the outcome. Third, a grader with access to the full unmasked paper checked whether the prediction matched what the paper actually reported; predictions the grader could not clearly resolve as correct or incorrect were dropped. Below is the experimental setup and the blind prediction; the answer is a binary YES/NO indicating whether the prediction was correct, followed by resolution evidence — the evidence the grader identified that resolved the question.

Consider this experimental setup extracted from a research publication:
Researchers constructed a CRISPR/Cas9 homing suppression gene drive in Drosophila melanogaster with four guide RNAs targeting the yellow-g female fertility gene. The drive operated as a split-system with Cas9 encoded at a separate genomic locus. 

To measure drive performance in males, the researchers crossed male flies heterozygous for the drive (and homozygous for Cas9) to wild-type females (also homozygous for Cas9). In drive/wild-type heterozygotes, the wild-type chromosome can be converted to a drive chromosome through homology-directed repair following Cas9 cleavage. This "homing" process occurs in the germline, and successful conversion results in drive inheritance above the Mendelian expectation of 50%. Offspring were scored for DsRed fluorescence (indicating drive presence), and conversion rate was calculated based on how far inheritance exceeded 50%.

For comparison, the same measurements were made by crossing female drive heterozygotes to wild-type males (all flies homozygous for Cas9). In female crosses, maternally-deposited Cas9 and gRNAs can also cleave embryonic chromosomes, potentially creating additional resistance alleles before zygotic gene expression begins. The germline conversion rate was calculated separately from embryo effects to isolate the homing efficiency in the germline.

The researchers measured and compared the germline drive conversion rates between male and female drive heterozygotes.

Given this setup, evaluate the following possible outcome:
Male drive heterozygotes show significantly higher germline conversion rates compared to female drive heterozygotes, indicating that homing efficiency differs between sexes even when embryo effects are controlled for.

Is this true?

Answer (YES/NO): NO